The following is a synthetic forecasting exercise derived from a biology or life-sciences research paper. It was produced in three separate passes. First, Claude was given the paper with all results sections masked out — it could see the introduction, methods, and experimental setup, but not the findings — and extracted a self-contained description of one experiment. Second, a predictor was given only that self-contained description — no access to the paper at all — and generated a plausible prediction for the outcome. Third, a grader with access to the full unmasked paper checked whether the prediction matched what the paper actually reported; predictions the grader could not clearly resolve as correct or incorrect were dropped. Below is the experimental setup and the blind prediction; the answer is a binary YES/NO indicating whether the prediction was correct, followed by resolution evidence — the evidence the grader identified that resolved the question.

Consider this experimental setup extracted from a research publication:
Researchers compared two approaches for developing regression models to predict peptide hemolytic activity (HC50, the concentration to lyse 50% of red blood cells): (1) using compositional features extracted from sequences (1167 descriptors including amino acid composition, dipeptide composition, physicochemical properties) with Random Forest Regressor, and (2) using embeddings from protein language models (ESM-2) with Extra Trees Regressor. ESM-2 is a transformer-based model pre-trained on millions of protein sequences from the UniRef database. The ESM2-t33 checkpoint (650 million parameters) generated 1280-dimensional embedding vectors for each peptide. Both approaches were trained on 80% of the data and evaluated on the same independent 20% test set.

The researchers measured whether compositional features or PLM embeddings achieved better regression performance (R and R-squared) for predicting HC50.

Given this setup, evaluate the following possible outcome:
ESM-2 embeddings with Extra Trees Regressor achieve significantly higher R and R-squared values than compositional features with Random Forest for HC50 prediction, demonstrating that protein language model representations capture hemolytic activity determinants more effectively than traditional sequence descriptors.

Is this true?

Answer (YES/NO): NO